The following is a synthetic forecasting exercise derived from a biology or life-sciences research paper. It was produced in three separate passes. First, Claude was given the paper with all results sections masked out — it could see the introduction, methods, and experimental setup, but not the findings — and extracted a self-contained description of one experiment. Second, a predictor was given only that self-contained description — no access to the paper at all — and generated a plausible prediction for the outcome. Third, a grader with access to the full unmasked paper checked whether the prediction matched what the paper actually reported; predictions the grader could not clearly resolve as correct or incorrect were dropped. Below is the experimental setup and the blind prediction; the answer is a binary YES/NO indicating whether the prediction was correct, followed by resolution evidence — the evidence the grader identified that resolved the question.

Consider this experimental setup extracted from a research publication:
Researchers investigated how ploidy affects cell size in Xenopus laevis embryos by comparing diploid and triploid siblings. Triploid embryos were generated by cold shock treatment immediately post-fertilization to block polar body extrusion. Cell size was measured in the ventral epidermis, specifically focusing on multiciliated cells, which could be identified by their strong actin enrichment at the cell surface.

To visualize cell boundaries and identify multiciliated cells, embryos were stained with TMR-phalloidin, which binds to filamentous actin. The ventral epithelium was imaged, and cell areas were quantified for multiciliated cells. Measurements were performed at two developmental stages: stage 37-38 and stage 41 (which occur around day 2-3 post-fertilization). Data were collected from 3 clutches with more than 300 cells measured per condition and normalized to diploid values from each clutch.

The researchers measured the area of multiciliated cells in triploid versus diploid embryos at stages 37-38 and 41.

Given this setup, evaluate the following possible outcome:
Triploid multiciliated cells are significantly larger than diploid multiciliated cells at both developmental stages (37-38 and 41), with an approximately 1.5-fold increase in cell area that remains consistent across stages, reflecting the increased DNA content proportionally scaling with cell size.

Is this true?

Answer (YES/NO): NO